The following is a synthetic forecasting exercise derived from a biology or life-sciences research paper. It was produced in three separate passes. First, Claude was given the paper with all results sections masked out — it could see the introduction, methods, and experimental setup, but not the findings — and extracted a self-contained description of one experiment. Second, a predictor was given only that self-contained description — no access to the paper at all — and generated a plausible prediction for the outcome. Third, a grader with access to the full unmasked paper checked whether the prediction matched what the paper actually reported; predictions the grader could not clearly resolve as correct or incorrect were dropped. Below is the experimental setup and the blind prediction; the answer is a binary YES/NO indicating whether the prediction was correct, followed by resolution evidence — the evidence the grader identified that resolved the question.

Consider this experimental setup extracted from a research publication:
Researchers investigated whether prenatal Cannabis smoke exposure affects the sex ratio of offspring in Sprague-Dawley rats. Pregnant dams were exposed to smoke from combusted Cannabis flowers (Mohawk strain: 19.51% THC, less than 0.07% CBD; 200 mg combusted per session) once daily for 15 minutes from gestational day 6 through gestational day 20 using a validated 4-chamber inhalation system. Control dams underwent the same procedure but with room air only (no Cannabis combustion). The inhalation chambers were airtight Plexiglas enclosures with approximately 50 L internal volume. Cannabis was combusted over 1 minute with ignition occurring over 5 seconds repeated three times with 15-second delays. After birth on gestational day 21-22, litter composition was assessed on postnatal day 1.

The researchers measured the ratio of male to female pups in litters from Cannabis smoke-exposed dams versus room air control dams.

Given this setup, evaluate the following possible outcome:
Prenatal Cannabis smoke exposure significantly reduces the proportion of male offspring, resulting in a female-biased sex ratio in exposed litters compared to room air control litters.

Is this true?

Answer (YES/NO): NO